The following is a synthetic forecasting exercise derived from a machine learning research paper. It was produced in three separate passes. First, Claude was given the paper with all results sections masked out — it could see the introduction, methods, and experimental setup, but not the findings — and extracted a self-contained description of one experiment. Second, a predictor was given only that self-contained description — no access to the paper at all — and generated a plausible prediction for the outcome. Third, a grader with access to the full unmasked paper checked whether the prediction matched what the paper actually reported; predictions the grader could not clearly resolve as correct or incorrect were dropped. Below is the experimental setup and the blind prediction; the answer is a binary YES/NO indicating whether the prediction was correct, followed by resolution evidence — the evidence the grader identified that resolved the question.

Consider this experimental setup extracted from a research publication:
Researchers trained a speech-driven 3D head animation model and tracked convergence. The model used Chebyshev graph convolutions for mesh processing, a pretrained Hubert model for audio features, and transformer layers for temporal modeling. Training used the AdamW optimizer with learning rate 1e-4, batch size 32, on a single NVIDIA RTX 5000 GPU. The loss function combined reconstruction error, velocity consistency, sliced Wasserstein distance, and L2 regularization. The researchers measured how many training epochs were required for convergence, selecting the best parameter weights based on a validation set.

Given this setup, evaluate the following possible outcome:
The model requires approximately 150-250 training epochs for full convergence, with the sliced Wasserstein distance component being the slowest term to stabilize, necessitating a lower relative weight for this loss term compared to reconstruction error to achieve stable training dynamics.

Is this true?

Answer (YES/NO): NO